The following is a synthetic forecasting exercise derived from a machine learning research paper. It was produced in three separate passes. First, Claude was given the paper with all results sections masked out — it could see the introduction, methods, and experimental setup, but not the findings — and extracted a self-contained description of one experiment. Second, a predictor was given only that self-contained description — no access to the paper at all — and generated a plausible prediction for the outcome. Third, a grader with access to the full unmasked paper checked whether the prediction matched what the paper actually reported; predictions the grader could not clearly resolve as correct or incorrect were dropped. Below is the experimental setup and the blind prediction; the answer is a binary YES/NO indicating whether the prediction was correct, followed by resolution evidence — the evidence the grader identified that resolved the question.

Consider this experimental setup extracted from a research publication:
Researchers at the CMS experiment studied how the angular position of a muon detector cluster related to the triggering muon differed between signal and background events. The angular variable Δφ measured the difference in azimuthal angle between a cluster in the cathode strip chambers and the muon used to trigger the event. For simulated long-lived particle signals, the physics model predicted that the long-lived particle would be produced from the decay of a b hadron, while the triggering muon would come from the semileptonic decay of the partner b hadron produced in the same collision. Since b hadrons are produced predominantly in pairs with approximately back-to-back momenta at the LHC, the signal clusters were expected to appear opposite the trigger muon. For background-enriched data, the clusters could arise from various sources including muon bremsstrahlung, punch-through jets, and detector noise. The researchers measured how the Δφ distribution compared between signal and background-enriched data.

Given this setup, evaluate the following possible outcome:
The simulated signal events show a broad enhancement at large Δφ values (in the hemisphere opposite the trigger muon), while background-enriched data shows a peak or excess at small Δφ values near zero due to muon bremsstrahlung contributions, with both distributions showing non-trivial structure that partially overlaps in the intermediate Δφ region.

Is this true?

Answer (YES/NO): NO